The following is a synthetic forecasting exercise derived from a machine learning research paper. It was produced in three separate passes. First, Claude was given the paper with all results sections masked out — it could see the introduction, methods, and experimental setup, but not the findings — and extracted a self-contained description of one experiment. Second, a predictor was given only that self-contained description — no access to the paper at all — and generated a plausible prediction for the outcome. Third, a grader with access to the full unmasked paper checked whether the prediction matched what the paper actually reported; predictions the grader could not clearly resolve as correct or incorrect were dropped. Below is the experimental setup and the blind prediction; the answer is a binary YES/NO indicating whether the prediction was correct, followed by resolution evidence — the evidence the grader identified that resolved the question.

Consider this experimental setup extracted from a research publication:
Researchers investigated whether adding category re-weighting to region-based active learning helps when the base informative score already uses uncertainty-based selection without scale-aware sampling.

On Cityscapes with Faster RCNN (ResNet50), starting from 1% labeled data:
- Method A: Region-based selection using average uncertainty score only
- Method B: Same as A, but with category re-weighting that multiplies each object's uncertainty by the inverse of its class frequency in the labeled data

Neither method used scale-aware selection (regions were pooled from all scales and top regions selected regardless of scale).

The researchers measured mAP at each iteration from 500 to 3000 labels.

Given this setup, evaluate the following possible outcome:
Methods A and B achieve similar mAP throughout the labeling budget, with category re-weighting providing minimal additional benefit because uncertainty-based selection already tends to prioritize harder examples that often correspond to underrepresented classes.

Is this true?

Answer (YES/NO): YES